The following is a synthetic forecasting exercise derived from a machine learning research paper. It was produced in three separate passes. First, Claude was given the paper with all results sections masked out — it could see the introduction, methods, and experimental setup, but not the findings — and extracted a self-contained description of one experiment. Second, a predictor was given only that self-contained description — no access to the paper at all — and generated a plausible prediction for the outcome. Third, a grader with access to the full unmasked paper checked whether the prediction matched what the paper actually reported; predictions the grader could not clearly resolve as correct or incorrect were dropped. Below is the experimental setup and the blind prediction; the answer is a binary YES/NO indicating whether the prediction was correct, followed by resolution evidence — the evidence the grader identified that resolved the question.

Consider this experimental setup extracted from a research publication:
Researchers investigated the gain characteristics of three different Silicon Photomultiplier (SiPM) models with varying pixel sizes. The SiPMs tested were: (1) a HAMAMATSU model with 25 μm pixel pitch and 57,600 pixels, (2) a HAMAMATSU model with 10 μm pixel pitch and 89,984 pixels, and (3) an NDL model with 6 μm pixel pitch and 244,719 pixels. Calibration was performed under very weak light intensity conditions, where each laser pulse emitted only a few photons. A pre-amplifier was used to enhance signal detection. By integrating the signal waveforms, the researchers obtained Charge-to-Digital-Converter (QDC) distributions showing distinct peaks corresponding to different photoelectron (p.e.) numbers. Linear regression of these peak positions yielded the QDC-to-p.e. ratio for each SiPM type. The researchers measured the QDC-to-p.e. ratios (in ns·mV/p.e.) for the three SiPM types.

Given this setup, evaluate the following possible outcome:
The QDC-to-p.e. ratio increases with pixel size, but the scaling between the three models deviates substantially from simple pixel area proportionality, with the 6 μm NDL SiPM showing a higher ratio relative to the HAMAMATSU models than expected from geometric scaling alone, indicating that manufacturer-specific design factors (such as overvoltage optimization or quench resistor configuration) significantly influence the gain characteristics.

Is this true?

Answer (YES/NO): YES